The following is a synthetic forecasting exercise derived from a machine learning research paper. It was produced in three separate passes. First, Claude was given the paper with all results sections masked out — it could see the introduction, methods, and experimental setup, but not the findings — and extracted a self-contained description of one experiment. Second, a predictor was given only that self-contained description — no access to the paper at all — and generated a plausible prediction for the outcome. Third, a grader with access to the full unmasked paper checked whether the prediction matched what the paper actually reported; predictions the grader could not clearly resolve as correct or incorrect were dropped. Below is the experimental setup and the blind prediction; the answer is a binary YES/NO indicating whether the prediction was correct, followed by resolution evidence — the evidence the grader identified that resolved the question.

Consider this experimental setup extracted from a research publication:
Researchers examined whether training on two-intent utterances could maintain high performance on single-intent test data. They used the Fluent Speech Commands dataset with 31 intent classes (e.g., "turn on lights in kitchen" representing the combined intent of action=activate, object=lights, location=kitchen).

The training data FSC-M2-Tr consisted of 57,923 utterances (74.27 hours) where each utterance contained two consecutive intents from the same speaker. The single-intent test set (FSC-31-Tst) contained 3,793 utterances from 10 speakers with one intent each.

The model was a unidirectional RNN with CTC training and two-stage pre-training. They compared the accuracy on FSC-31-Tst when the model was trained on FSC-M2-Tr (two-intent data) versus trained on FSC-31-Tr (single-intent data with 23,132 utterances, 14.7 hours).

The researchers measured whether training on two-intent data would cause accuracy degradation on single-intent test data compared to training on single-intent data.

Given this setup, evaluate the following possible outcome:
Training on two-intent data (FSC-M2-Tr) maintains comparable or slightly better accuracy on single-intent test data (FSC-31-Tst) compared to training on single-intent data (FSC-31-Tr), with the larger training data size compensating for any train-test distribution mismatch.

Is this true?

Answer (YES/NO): YES